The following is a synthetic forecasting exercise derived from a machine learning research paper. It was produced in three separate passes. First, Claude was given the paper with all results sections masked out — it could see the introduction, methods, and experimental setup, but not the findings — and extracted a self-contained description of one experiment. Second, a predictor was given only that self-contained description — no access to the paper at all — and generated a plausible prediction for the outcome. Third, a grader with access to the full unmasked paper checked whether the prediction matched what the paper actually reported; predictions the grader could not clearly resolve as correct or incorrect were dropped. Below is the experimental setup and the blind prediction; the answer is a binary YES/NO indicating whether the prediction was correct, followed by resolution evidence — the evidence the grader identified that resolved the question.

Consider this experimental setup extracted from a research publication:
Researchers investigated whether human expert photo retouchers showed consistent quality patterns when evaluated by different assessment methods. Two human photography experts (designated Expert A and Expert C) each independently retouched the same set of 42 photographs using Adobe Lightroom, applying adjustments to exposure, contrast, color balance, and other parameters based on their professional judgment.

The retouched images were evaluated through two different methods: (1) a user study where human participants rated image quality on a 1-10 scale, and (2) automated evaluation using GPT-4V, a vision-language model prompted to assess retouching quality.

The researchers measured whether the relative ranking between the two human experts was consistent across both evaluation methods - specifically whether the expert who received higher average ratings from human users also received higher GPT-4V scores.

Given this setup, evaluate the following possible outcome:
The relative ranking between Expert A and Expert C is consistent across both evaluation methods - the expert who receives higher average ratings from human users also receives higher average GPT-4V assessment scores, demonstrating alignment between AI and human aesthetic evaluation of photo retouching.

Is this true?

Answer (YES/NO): YES